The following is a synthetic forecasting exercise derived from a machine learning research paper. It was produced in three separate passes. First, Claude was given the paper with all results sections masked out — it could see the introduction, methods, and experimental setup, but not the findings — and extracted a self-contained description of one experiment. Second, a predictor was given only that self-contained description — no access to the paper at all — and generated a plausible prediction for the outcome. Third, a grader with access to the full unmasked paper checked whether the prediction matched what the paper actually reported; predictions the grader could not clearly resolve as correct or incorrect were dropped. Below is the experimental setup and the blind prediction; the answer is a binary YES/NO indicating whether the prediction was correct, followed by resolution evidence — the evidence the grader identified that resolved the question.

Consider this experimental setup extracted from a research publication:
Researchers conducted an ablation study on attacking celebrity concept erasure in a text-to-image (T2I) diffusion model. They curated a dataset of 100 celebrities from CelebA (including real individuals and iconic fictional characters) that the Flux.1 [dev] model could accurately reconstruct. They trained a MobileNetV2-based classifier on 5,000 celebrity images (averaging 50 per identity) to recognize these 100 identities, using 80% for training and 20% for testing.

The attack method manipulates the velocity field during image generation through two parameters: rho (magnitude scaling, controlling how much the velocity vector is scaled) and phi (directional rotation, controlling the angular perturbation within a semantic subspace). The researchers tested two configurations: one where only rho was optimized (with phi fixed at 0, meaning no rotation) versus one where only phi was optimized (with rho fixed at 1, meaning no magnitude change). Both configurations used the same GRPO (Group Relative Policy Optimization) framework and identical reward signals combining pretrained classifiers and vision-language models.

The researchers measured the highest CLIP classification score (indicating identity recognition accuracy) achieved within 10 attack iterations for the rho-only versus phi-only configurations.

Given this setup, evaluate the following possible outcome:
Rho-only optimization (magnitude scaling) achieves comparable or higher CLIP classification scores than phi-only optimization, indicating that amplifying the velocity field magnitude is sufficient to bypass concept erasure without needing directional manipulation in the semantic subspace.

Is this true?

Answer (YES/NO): NO